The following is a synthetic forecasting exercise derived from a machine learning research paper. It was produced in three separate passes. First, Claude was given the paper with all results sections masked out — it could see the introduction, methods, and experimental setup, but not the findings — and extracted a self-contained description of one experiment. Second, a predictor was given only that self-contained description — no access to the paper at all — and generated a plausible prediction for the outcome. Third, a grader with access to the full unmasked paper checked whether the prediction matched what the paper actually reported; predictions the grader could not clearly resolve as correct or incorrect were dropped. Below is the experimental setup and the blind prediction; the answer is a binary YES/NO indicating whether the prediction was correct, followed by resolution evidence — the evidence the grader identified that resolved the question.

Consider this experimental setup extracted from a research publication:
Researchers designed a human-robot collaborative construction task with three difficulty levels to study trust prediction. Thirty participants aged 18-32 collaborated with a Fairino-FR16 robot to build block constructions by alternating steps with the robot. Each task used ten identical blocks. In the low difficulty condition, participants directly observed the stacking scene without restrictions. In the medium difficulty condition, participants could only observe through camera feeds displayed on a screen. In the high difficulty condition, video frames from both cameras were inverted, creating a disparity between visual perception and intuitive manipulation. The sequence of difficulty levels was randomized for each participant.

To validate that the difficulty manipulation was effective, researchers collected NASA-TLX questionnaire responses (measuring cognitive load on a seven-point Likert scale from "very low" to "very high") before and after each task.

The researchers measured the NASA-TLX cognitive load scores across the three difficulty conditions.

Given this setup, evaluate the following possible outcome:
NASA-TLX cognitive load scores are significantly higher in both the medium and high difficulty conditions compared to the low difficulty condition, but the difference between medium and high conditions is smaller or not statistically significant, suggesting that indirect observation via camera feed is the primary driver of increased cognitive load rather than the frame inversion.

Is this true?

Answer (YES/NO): NO